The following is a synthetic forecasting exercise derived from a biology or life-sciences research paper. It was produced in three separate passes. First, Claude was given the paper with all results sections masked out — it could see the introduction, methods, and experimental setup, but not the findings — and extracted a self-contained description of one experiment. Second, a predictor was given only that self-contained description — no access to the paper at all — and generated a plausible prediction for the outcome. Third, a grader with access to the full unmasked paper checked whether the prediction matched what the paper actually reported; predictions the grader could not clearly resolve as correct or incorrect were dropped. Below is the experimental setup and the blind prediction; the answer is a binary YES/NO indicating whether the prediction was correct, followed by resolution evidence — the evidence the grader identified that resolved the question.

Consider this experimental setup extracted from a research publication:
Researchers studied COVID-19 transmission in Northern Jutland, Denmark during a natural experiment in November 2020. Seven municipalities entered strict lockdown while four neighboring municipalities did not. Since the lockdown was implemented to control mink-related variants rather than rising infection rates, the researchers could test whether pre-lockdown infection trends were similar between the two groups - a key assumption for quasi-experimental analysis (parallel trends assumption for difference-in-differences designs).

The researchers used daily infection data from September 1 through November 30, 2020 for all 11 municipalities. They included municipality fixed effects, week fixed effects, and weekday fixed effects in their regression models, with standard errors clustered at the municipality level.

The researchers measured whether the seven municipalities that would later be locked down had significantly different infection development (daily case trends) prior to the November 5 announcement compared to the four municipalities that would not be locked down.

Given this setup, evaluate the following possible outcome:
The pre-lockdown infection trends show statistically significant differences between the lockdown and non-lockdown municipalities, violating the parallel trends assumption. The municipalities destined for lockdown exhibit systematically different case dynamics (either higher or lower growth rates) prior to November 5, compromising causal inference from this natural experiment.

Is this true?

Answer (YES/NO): NO